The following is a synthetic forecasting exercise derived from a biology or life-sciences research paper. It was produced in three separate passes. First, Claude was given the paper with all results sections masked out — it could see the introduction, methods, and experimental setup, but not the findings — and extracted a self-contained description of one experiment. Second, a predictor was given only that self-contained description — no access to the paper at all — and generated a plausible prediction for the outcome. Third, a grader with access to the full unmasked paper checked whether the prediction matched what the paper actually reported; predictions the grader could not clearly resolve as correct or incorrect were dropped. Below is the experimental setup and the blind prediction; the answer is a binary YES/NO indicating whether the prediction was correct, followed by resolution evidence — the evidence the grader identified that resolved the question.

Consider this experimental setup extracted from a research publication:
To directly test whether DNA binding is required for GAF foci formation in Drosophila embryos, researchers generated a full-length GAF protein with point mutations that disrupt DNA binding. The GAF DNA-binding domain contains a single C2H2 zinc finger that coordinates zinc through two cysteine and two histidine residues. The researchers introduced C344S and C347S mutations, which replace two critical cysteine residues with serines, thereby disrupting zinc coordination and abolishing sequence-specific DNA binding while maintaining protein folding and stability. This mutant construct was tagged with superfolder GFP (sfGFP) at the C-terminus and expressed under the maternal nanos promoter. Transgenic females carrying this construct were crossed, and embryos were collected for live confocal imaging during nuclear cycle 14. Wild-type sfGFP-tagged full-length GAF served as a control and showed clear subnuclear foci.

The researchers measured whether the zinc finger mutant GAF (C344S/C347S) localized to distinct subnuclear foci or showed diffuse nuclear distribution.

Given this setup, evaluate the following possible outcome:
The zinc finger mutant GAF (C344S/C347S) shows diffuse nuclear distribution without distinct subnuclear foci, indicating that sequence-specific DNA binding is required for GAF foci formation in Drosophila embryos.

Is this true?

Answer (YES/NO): YES